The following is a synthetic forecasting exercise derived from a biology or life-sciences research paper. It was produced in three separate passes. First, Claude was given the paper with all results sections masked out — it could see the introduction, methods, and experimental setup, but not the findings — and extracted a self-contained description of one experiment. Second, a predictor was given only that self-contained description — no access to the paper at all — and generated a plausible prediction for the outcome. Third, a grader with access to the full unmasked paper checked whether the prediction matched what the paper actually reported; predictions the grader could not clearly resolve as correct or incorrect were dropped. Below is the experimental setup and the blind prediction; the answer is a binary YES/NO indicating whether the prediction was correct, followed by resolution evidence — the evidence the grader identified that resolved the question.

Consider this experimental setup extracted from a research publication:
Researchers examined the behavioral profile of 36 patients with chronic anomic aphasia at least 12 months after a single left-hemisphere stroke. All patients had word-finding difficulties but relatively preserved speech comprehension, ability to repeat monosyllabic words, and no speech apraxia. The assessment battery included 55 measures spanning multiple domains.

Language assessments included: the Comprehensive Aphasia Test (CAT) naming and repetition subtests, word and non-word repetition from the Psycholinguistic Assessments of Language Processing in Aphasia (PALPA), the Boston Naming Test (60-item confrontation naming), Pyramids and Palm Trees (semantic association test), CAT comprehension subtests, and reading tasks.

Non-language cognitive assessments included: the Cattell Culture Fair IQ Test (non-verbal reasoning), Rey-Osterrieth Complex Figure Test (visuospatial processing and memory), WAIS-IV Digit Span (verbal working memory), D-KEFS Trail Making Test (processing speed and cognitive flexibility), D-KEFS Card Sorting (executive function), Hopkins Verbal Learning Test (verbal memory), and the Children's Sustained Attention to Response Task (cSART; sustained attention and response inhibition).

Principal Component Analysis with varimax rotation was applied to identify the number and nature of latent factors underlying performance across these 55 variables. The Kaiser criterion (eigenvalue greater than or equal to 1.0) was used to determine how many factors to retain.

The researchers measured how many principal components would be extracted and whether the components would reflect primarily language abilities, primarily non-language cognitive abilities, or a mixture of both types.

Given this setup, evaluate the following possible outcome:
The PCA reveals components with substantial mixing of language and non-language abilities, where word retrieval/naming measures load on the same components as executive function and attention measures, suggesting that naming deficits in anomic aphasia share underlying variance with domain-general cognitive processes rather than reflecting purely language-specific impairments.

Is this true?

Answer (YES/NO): NO